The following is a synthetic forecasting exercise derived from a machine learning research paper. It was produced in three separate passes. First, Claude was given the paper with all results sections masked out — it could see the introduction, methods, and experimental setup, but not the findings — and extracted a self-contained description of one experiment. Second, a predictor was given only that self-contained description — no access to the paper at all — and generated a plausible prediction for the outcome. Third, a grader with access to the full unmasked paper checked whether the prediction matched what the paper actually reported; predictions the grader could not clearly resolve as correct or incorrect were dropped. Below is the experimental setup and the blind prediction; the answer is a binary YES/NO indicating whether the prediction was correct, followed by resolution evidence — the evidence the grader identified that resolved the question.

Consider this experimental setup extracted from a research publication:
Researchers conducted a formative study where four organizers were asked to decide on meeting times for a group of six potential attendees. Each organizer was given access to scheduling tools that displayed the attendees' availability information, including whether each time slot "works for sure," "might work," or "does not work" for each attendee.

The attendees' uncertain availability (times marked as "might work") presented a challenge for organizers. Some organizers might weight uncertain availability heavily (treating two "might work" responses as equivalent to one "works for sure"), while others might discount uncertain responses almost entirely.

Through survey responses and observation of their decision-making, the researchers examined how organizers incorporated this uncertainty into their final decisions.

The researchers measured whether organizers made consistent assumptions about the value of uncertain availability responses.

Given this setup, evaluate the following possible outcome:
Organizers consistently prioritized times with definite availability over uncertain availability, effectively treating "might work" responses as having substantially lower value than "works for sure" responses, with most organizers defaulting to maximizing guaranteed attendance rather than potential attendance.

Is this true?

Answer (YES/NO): NO